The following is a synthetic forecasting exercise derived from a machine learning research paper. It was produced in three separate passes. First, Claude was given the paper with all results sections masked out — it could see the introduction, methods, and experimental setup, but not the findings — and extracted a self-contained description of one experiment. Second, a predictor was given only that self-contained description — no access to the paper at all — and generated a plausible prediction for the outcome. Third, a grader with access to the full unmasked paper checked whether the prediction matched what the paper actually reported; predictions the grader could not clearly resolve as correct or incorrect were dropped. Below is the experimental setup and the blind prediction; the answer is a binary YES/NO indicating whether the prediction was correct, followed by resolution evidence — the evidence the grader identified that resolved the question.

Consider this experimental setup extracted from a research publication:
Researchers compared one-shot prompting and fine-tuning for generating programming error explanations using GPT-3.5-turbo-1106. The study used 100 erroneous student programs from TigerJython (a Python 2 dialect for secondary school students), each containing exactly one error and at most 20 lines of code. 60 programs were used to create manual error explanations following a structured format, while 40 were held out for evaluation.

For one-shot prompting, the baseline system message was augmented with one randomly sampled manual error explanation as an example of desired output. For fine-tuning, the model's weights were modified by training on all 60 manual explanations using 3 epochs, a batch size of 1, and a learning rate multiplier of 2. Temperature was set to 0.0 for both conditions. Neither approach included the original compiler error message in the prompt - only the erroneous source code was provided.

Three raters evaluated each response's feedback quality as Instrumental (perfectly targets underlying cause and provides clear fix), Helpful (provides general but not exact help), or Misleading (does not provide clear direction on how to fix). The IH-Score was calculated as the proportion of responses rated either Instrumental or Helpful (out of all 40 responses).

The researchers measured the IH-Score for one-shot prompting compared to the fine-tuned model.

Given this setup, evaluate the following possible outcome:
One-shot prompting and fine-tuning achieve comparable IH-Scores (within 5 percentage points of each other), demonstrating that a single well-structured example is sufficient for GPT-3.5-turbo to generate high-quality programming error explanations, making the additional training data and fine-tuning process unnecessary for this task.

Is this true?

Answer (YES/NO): YES